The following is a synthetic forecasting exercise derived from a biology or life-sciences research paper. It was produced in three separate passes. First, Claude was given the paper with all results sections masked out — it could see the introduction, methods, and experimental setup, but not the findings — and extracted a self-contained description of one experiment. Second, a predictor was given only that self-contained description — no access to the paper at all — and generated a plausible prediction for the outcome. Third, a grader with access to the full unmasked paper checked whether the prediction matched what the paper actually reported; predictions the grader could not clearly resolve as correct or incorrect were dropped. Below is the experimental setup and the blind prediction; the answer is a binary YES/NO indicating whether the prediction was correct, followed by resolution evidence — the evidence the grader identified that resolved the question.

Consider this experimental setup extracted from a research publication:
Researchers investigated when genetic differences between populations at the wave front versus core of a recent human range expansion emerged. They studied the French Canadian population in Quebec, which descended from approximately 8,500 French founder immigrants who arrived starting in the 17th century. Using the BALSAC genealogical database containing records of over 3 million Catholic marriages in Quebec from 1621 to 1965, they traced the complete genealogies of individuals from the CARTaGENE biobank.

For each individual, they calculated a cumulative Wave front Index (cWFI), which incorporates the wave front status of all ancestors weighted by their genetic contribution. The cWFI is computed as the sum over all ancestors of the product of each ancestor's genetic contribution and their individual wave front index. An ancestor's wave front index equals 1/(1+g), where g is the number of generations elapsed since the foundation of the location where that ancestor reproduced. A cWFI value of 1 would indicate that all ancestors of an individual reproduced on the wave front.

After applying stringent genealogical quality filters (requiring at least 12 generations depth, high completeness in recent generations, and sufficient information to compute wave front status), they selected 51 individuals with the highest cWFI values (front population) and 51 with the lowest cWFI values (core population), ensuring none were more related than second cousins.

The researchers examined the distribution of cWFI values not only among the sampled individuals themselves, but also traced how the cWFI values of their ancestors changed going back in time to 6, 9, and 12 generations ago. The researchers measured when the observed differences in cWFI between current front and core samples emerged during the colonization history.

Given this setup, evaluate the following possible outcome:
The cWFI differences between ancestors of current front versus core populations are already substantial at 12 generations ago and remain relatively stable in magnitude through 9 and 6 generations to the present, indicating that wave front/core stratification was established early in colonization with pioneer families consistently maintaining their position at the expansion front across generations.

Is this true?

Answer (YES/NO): NO